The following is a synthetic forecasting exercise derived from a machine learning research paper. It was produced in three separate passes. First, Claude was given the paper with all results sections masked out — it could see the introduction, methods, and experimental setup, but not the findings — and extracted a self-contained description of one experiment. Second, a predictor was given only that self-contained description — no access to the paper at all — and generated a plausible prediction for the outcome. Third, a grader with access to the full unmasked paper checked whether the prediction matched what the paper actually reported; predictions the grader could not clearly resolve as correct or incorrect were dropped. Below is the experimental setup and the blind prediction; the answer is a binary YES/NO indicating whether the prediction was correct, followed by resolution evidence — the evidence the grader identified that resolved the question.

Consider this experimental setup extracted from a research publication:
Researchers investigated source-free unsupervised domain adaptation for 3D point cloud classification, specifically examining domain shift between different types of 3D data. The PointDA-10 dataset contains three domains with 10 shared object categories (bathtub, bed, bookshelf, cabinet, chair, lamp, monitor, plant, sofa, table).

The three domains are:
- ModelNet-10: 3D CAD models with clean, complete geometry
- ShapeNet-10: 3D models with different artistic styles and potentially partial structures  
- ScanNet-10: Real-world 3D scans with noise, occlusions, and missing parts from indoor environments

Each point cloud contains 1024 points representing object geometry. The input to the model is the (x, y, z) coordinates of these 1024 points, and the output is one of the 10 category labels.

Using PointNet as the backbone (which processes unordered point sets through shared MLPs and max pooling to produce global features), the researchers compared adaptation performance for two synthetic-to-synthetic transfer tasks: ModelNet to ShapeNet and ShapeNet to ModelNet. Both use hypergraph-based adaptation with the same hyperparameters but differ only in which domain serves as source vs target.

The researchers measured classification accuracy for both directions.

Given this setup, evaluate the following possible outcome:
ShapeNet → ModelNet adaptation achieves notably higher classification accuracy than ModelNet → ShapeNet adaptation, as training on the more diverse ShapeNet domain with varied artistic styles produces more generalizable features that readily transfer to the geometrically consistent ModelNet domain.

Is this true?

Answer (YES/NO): YES